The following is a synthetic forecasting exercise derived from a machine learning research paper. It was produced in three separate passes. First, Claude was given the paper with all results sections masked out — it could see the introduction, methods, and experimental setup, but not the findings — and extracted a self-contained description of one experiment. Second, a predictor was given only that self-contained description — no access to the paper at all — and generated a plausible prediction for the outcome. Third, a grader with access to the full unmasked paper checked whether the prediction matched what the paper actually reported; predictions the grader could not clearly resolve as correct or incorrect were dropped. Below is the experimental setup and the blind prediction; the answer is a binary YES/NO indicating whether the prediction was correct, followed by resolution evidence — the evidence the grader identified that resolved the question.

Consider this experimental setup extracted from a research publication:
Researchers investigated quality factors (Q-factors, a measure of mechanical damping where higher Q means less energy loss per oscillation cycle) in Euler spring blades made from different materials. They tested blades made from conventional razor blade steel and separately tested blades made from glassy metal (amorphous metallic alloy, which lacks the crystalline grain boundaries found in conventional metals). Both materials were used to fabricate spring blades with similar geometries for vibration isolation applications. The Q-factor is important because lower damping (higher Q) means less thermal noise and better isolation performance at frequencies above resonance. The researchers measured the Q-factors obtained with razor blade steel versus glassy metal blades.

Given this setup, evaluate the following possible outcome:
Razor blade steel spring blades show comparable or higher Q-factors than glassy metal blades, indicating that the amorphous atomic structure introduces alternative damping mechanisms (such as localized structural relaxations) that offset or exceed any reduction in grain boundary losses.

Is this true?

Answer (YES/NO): YES